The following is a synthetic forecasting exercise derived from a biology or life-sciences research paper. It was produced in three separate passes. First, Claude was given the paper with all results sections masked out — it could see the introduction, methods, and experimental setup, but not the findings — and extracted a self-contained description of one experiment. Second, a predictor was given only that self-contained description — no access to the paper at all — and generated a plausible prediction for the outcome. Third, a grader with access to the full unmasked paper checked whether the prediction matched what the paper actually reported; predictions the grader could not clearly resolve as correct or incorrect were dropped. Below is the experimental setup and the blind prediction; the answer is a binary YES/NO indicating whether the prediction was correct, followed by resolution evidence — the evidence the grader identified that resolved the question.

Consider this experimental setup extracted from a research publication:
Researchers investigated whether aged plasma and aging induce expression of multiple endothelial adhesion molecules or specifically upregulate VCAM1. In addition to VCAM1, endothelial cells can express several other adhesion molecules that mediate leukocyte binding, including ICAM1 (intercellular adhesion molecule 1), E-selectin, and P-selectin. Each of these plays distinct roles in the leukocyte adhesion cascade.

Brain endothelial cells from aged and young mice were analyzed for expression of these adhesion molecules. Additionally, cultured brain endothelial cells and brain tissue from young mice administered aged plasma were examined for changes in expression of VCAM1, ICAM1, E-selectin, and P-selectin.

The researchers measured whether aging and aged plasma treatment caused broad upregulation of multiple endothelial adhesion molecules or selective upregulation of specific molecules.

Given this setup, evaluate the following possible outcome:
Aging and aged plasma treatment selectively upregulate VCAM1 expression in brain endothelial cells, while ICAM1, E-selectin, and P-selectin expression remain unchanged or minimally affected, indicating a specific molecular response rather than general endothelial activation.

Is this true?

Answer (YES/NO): YES